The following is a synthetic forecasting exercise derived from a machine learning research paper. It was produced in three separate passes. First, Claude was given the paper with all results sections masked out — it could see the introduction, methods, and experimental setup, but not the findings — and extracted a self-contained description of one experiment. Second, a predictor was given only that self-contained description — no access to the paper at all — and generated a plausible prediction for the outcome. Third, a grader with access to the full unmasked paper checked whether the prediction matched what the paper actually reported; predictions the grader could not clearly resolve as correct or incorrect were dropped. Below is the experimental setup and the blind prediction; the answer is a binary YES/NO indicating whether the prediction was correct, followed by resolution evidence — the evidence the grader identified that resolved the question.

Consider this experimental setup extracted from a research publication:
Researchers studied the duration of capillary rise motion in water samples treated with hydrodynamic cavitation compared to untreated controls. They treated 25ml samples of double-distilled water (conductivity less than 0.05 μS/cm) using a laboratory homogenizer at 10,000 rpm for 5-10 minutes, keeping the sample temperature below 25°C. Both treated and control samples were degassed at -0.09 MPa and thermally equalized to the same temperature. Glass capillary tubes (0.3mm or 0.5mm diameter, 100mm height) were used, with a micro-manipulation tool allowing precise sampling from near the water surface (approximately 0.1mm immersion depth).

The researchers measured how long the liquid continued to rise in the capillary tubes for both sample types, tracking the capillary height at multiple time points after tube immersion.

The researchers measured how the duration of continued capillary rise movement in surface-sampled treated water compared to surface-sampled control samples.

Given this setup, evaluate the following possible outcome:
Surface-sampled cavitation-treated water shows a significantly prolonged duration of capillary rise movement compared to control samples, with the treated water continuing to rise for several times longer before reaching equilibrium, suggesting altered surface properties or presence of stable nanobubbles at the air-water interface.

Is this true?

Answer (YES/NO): NO